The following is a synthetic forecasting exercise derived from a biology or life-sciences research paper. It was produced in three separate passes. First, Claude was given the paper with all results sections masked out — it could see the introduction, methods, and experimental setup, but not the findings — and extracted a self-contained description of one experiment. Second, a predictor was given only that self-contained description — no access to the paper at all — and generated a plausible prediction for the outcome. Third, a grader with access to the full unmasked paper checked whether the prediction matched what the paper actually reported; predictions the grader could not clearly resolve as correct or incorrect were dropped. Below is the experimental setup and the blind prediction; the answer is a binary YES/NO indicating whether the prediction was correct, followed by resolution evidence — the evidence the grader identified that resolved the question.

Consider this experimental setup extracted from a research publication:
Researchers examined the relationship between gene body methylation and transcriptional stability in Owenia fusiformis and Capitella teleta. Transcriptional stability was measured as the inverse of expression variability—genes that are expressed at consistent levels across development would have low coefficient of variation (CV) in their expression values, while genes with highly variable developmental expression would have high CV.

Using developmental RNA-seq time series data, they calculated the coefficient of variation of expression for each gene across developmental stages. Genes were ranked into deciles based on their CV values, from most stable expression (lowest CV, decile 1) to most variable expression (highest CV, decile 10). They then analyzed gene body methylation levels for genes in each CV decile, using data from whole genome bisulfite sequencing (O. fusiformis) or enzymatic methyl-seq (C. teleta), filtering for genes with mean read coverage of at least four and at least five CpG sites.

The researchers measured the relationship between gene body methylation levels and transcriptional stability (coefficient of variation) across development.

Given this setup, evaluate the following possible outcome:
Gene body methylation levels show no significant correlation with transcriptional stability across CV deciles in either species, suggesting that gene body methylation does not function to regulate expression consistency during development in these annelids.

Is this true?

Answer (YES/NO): NO